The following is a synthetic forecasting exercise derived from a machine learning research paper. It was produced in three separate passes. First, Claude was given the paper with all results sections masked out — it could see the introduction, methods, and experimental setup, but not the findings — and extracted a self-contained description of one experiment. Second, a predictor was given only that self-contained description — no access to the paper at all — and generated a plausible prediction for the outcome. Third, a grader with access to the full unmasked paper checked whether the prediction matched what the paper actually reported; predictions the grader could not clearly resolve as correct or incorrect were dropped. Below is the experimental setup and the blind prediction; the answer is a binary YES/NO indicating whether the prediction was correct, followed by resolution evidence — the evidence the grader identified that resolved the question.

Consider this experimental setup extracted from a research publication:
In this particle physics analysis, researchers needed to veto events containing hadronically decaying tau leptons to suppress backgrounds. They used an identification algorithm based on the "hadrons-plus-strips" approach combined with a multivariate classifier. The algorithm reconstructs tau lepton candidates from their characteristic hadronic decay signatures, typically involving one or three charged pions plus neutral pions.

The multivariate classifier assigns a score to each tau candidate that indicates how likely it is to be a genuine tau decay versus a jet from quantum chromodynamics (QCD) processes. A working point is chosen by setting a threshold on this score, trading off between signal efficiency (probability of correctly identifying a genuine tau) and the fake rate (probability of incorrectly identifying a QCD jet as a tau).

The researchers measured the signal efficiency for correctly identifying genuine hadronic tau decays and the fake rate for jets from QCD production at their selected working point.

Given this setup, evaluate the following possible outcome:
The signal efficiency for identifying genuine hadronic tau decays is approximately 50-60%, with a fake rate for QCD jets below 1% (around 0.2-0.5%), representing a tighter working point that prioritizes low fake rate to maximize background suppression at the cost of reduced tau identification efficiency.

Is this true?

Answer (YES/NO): NO